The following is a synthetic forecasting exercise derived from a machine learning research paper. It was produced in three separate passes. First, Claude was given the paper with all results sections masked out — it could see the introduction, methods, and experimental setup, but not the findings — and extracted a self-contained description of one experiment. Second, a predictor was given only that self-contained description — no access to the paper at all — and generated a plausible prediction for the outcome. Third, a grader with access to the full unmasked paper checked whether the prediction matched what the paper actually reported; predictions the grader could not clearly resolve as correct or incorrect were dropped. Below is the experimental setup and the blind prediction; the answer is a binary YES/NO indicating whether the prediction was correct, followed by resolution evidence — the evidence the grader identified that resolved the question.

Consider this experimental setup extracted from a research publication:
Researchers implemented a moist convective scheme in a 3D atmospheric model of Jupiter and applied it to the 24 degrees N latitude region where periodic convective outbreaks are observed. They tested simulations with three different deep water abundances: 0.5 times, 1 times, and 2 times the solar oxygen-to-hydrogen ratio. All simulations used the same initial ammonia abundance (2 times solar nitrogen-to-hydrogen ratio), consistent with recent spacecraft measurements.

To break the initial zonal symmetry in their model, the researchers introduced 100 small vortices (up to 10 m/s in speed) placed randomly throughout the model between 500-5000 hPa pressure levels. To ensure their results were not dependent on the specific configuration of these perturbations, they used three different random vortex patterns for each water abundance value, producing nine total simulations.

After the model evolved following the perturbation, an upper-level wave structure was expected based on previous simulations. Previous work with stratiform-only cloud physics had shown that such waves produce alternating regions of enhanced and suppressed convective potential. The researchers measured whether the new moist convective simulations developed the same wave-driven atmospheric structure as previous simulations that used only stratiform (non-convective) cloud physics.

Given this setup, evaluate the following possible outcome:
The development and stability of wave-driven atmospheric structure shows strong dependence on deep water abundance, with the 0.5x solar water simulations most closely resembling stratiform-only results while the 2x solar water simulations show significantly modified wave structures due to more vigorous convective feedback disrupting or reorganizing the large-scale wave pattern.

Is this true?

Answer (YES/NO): NO